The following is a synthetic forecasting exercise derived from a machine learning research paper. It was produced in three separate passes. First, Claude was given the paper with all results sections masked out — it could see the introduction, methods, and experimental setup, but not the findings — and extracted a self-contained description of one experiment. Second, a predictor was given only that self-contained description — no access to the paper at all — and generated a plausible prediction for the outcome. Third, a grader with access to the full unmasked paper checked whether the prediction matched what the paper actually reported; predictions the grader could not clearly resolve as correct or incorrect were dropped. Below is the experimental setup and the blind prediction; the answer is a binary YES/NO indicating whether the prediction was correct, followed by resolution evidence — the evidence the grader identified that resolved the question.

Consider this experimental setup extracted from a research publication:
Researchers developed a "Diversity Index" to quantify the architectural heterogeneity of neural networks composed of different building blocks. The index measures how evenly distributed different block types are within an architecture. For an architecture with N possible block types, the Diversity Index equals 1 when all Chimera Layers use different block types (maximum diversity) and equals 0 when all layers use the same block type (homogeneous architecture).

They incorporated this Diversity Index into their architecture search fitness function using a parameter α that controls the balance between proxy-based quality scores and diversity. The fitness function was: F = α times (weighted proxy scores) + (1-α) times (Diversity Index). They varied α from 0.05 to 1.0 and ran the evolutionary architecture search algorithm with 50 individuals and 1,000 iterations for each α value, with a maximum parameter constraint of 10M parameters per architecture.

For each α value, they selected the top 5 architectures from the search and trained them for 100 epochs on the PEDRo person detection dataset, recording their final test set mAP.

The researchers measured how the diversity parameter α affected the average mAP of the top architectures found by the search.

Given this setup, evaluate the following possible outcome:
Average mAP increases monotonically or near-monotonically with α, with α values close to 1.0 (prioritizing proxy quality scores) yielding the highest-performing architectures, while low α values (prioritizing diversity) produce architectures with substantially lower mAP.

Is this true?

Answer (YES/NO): NO